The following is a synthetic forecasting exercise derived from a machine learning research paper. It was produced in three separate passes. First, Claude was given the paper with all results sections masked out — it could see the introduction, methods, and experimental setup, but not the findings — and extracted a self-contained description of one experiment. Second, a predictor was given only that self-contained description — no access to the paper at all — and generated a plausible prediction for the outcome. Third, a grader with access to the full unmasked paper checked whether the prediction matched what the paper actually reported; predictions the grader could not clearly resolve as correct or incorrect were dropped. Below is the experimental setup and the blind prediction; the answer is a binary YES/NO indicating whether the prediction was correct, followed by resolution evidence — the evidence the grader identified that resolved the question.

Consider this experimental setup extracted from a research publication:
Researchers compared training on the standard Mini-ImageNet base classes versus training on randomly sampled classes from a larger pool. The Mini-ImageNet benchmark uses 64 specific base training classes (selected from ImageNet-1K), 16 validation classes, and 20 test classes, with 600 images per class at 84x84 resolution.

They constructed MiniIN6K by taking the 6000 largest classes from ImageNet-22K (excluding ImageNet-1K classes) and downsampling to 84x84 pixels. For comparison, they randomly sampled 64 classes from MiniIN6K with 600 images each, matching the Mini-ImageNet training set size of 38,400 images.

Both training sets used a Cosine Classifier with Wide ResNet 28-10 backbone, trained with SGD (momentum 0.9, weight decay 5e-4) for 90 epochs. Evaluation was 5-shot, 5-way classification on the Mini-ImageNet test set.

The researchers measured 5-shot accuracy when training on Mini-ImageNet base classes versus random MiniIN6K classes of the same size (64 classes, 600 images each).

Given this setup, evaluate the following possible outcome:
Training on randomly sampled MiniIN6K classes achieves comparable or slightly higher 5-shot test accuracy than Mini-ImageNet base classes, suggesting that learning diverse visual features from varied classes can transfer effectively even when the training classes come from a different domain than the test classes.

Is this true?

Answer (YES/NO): NO